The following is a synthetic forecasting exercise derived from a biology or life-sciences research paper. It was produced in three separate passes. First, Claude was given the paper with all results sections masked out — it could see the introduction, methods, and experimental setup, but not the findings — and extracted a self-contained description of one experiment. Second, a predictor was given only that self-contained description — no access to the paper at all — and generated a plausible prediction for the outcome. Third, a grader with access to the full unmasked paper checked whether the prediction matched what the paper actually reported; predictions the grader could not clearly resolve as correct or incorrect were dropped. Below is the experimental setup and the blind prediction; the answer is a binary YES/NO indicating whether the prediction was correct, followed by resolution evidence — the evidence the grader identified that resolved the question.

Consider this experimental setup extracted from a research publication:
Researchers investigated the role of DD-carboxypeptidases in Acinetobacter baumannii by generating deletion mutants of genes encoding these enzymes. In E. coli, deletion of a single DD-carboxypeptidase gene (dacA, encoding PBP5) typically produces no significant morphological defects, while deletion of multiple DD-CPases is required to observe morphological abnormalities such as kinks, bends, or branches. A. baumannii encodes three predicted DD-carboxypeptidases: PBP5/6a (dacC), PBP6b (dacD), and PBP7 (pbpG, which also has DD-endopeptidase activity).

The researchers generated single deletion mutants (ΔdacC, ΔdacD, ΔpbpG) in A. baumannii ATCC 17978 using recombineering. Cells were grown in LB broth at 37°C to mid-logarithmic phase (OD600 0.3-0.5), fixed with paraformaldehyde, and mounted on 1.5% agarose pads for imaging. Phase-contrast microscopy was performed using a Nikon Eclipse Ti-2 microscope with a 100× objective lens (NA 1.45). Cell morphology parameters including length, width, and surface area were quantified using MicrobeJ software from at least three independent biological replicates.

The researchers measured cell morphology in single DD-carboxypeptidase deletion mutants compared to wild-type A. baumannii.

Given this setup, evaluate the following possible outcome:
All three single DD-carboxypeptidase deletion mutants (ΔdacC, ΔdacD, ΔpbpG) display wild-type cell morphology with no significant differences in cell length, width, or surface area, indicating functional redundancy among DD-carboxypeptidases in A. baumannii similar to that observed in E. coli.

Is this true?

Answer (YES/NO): NO